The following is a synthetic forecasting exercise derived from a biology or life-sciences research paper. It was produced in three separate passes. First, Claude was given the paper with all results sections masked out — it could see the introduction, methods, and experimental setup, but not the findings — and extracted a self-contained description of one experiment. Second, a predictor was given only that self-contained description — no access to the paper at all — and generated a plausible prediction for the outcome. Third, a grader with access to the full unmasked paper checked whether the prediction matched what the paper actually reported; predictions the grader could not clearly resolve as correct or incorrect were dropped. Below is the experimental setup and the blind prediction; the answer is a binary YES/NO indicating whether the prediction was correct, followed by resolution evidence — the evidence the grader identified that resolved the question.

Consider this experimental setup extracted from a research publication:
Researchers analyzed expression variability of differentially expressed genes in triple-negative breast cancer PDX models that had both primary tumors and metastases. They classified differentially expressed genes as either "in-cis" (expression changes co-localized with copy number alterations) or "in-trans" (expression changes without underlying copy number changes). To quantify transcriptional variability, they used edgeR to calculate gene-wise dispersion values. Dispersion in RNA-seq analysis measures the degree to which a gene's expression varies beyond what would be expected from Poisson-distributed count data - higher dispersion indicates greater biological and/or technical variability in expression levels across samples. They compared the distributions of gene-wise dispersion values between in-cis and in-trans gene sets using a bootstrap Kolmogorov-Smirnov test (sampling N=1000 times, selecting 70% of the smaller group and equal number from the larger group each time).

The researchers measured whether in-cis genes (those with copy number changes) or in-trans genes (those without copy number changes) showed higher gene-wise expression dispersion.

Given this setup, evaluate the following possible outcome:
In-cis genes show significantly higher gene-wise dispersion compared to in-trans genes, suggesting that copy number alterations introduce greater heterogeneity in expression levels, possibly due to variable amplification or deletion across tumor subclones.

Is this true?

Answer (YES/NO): YES